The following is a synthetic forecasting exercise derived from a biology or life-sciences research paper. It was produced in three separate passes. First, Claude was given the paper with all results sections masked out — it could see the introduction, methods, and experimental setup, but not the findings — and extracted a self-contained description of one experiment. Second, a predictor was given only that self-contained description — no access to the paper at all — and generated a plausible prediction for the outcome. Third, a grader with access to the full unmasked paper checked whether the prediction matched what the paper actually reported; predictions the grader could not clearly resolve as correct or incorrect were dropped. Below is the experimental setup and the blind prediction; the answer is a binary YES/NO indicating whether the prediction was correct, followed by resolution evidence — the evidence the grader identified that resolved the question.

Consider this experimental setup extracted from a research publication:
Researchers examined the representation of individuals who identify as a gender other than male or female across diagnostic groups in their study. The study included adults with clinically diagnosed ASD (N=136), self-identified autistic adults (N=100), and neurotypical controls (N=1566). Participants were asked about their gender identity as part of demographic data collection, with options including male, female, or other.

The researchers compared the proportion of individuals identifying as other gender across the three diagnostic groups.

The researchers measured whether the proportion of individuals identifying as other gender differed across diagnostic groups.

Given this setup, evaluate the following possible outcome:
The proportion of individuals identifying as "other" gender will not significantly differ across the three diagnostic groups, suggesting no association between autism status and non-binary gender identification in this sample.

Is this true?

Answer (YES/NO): NO